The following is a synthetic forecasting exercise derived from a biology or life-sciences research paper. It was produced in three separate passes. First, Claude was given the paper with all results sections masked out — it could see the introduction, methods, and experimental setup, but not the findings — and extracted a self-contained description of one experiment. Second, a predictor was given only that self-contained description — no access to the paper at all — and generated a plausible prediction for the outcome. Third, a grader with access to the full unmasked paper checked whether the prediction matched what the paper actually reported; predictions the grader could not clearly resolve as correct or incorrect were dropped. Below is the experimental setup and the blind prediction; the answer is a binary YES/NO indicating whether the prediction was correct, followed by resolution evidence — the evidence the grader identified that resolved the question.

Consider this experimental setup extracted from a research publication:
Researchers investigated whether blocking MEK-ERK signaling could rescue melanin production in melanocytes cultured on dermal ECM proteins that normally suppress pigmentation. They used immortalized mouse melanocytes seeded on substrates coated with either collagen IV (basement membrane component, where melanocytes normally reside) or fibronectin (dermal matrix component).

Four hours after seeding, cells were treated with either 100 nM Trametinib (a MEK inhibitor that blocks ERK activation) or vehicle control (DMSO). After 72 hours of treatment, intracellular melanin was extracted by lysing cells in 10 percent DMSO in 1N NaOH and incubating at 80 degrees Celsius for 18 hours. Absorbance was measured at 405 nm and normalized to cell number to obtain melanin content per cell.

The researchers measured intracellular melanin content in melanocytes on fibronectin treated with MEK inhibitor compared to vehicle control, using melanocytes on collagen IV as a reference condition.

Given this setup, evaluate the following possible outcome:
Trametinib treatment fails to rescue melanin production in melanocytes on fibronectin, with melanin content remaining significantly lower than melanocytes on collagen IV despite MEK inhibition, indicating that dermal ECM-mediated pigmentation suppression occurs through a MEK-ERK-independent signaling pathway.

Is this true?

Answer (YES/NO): NO